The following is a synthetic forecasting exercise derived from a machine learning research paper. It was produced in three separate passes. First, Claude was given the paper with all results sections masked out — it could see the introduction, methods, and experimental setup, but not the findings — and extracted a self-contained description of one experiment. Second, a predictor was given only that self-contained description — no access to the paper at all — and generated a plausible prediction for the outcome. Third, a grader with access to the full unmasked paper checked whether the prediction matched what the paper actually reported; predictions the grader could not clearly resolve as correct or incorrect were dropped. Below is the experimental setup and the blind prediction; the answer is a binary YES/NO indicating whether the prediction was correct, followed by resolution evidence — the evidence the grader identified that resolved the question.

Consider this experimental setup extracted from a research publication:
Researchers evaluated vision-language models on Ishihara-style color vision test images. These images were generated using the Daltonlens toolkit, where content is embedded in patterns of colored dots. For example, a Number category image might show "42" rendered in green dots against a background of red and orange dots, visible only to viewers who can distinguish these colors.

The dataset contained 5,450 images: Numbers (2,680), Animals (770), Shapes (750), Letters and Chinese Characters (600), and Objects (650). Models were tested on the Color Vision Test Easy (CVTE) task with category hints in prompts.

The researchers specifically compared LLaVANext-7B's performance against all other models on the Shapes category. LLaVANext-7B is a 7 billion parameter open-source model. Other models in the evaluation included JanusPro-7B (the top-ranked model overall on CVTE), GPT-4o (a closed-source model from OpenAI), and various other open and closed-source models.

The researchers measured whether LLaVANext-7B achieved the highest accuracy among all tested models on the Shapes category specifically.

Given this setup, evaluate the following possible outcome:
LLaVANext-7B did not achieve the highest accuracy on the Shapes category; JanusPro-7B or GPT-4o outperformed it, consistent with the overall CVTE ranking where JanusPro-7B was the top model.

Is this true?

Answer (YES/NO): NO